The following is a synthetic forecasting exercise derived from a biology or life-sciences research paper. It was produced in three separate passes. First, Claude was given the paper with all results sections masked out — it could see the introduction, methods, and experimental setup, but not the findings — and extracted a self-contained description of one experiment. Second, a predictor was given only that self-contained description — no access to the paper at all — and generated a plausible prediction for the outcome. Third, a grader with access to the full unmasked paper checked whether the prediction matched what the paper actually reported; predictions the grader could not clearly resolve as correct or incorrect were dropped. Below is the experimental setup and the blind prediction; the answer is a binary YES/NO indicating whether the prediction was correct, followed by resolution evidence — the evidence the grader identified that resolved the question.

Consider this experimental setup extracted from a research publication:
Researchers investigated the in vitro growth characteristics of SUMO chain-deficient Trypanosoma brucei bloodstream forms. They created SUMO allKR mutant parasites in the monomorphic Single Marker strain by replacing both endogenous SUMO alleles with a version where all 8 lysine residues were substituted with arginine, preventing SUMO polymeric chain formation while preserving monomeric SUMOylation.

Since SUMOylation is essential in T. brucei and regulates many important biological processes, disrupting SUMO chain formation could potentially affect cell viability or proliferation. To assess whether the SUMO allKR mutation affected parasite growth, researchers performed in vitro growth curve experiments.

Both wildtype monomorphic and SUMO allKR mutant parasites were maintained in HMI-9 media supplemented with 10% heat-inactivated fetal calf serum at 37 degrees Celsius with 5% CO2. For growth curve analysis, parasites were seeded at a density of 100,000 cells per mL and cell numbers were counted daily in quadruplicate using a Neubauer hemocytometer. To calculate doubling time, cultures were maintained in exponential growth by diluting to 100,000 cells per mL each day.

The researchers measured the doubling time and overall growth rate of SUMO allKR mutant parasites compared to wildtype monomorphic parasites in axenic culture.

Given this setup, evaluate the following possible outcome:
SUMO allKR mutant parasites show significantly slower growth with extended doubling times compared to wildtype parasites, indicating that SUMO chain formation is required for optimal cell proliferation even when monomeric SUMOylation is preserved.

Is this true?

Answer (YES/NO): NO